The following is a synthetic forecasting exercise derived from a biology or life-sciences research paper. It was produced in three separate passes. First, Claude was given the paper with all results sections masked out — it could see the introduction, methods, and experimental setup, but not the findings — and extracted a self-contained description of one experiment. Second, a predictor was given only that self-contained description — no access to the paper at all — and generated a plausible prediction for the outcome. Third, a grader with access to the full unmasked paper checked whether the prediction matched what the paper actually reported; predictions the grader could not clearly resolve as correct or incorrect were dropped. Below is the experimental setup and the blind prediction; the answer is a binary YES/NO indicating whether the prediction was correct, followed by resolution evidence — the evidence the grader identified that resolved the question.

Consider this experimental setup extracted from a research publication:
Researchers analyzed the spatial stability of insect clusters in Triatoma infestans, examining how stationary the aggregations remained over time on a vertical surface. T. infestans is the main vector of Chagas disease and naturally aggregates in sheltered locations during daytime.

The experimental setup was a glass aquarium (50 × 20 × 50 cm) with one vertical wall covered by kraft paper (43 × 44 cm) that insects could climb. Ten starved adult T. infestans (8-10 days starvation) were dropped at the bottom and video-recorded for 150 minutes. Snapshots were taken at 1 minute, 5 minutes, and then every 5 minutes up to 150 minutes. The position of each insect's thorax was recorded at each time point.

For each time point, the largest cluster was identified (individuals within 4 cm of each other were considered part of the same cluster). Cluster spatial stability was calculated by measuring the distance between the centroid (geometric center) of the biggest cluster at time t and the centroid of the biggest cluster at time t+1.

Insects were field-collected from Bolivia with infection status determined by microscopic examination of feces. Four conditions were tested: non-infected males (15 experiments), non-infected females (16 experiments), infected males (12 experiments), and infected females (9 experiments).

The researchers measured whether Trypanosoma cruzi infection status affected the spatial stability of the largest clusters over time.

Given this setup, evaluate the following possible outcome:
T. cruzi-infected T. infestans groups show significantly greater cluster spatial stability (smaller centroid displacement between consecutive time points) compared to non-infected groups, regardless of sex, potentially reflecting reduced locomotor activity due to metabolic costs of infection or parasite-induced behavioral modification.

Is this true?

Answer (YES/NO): NO